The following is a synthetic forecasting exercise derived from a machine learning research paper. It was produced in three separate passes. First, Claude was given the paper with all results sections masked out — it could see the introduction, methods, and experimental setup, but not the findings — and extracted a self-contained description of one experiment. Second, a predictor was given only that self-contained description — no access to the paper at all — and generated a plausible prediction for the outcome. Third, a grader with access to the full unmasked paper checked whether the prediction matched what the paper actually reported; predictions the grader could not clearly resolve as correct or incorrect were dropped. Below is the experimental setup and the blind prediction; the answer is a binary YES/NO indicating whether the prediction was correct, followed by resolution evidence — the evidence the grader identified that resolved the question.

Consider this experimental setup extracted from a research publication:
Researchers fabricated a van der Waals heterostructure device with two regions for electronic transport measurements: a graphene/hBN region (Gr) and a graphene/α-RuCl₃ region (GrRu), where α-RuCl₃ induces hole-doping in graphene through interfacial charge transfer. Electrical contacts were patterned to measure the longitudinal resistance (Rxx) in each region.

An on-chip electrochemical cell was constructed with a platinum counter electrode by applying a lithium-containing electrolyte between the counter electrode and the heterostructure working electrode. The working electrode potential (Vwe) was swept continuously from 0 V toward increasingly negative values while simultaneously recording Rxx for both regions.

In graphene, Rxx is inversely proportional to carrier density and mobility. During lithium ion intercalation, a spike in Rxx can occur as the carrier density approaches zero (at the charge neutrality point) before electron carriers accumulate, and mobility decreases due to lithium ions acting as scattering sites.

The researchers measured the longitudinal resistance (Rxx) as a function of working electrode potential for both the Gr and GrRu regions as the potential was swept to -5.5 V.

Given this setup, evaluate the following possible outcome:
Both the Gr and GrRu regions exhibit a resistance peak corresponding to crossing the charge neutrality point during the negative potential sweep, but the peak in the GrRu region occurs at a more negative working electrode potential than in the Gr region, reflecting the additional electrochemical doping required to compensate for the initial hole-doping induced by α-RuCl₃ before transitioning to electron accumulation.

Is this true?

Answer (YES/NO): NO